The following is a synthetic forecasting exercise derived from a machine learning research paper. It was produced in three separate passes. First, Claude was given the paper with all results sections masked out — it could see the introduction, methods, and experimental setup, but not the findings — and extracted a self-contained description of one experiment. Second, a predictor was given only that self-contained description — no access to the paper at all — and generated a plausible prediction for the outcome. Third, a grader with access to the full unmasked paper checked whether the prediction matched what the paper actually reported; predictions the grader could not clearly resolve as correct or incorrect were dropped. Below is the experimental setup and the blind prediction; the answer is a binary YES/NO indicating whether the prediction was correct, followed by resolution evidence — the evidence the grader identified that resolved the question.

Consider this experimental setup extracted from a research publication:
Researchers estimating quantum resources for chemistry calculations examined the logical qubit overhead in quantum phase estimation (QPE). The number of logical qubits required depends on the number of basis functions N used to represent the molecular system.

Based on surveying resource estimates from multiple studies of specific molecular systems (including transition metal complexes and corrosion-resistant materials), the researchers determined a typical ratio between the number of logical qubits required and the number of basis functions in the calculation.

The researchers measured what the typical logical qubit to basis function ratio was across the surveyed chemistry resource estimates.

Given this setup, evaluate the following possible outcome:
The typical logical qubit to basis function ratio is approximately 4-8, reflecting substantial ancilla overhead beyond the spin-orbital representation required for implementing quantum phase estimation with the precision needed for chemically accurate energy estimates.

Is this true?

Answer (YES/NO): NO